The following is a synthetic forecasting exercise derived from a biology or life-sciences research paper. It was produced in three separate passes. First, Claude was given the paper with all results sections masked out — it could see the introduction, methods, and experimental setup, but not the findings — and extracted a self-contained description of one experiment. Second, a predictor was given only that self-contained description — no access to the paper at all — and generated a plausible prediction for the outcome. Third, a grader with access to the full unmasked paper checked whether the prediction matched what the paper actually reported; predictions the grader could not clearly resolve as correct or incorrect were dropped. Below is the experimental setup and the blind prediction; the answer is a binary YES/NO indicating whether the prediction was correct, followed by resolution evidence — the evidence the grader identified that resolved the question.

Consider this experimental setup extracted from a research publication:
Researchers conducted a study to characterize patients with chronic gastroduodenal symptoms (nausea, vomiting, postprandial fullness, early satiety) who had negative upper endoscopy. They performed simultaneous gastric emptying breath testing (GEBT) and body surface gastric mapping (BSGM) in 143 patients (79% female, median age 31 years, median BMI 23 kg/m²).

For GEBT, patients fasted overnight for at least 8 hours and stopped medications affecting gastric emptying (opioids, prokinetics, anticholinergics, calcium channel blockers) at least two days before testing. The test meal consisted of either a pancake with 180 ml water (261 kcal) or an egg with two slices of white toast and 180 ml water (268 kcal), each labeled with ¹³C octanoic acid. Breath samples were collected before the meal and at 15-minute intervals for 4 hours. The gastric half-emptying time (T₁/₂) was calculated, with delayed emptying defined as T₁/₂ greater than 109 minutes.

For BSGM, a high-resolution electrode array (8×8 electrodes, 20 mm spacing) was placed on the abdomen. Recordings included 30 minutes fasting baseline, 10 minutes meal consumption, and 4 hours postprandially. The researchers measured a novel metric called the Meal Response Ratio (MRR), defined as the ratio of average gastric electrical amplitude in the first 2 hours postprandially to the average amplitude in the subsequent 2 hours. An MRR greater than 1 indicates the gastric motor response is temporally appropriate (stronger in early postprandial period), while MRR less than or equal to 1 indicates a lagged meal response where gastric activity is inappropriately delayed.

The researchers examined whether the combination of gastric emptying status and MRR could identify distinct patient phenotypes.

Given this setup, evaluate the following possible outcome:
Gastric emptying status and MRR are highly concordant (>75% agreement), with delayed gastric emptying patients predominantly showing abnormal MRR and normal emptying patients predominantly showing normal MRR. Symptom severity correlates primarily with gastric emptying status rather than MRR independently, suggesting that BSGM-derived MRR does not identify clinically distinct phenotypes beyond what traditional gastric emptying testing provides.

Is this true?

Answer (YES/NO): NO